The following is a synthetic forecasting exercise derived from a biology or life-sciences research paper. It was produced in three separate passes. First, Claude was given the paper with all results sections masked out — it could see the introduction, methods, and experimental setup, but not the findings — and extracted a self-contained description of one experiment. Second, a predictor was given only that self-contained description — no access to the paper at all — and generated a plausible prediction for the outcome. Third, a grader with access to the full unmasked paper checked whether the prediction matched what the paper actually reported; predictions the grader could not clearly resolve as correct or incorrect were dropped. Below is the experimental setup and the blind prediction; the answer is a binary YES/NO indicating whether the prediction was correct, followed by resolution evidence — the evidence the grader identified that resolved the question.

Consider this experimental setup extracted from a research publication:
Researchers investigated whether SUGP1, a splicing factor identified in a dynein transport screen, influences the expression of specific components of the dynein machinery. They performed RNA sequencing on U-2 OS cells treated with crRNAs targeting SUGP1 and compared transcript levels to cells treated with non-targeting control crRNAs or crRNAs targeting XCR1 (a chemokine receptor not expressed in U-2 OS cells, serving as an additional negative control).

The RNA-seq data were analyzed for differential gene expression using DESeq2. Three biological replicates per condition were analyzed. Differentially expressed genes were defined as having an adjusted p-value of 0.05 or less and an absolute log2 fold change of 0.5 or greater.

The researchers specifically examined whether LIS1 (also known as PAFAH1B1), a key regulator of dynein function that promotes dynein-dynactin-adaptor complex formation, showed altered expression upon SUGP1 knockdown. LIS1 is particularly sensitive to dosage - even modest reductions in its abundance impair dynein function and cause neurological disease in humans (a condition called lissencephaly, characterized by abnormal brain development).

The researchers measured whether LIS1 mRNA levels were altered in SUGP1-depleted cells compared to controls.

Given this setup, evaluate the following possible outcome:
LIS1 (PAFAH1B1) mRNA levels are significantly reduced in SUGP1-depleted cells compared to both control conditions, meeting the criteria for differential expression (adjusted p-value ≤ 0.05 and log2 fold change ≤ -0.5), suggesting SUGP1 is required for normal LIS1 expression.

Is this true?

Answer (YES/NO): YES